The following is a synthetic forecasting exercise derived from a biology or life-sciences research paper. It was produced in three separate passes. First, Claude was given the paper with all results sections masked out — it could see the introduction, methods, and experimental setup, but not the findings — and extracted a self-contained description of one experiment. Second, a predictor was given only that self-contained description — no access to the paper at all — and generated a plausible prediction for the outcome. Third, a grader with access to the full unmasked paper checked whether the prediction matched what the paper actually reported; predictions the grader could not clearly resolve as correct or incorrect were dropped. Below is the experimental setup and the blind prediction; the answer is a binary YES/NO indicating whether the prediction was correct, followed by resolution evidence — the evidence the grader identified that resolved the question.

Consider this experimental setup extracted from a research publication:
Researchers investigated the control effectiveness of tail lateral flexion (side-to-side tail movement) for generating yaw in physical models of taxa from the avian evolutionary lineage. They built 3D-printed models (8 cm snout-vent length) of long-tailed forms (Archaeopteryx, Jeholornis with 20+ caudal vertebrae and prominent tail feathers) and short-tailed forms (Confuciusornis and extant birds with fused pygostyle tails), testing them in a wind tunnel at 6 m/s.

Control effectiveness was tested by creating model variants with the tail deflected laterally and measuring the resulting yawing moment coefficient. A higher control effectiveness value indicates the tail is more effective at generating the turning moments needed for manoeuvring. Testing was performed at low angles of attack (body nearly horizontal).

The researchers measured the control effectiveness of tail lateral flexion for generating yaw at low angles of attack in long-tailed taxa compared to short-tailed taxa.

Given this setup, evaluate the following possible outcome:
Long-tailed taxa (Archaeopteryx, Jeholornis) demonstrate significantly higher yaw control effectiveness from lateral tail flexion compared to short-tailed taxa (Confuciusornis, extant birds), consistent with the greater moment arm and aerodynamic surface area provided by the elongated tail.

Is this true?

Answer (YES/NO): YES